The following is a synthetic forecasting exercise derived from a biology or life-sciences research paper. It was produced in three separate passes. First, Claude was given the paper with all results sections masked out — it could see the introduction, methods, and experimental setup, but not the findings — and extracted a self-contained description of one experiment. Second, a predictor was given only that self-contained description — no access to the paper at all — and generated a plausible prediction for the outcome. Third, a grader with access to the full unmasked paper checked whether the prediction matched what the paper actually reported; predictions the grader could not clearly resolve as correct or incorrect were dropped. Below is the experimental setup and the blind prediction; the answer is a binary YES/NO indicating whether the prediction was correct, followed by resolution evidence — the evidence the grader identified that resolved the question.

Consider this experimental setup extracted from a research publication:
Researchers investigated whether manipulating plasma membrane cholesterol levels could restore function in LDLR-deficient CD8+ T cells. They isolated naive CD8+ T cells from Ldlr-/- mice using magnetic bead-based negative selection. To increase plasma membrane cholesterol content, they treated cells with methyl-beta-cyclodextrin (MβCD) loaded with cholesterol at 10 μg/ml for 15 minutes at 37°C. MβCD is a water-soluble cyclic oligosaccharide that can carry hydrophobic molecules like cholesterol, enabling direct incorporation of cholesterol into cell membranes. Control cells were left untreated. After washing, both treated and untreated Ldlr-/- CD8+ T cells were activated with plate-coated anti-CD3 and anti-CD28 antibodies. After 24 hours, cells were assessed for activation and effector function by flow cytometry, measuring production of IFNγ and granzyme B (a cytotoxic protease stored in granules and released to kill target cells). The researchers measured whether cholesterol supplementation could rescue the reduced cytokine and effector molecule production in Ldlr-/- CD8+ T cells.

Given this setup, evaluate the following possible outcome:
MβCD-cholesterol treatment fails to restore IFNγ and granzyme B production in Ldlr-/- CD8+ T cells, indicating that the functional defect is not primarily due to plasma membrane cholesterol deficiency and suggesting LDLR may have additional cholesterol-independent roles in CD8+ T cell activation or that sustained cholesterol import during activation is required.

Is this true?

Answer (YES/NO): YES